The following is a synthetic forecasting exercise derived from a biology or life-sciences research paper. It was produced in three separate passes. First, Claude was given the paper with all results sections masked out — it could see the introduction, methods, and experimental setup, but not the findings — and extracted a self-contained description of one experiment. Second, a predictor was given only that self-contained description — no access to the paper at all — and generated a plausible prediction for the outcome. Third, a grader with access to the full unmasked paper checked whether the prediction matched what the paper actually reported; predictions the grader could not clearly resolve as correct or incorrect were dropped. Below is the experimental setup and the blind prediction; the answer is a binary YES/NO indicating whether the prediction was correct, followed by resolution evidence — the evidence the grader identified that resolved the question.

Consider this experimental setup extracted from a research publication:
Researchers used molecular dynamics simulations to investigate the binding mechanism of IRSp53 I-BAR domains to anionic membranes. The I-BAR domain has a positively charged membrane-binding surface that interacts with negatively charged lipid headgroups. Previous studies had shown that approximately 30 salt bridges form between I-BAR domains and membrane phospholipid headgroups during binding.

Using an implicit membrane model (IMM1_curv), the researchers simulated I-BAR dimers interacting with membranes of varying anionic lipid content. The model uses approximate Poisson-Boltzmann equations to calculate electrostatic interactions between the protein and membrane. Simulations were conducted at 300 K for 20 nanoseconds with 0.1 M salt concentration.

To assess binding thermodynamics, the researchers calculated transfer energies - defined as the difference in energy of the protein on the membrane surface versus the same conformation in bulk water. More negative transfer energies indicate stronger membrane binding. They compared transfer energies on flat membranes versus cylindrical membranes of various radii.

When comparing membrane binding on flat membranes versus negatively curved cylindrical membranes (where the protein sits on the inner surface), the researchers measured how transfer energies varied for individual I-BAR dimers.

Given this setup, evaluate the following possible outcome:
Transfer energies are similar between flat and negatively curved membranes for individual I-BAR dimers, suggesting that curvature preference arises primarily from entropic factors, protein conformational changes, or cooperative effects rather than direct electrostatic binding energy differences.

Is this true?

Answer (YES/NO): NO